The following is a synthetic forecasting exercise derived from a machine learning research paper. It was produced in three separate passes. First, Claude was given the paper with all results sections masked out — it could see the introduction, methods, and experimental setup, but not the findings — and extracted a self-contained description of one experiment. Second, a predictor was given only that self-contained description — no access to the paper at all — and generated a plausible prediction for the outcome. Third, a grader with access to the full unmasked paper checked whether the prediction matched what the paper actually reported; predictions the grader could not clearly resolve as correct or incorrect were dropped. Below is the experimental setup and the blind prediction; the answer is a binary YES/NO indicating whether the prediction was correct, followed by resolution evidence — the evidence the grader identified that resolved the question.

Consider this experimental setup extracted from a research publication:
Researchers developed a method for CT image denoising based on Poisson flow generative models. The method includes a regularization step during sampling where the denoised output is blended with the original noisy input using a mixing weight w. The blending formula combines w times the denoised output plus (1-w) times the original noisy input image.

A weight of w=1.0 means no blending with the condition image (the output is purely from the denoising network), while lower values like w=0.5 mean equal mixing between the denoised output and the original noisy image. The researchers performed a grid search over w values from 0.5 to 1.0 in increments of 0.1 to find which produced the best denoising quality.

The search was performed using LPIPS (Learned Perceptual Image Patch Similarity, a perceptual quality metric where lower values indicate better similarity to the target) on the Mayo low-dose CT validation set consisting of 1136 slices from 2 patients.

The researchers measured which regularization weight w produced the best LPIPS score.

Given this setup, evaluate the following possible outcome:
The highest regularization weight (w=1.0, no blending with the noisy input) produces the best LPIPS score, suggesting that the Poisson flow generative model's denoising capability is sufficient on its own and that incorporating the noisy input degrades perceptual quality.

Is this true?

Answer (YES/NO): NO